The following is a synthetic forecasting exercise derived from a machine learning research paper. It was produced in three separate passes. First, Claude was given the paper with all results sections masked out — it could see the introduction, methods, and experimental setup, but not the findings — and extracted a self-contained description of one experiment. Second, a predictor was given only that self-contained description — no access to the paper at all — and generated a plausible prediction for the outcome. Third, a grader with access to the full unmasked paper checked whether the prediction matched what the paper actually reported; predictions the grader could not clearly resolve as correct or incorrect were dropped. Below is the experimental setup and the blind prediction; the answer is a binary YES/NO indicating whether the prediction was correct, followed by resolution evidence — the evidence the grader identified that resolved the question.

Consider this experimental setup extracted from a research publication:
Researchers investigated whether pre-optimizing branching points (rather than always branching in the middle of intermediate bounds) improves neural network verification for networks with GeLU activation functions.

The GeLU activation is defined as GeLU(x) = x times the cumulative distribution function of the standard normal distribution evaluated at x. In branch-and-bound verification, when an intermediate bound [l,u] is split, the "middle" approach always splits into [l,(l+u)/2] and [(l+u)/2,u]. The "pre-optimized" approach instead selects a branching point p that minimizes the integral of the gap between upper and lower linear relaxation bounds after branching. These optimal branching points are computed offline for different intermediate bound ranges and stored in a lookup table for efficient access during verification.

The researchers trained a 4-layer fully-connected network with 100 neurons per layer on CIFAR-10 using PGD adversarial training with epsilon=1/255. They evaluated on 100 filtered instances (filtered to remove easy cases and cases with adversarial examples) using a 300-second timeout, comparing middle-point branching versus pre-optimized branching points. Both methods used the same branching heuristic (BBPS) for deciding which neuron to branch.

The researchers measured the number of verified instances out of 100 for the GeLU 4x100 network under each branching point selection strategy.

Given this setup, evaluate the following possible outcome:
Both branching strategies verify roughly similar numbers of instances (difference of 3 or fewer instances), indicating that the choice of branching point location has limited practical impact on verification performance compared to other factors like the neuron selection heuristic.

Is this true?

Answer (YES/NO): NO